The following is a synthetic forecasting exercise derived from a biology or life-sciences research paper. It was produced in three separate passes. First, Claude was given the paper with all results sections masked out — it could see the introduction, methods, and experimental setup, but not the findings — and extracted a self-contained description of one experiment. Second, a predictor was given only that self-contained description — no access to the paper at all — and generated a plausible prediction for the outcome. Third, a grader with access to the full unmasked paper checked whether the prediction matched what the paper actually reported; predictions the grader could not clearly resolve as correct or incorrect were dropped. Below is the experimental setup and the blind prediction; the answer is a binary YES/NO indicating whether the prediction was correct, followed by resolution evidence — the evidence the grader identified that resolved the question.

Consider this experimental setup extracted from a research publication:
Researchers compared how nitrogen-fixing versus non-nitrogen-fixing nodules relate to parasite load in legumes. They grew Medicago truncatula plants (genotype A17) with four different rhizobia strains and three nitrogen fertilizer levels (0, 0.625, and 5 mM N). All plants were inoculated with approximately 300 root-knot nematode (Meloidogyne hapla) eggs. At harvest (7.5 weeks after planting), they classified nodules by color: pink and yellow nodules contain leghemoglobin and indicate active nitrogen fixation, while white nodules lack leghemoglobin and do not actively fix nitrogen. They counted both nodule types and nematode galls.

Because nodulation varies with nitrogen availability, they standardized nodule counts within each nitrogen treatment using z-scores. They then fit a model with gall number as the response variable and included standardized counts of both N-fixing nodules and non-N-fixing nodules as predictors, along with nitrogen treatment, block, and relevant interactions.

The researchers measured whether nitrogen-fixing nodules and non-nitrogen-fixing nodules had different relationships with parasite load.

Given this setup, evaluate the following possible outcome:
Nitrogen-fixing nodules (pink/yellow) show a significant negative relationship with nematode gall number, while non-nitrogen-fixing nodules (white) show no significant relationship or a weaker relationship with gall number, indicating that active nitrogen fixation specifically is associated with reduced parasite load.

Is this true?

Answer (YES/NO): NO